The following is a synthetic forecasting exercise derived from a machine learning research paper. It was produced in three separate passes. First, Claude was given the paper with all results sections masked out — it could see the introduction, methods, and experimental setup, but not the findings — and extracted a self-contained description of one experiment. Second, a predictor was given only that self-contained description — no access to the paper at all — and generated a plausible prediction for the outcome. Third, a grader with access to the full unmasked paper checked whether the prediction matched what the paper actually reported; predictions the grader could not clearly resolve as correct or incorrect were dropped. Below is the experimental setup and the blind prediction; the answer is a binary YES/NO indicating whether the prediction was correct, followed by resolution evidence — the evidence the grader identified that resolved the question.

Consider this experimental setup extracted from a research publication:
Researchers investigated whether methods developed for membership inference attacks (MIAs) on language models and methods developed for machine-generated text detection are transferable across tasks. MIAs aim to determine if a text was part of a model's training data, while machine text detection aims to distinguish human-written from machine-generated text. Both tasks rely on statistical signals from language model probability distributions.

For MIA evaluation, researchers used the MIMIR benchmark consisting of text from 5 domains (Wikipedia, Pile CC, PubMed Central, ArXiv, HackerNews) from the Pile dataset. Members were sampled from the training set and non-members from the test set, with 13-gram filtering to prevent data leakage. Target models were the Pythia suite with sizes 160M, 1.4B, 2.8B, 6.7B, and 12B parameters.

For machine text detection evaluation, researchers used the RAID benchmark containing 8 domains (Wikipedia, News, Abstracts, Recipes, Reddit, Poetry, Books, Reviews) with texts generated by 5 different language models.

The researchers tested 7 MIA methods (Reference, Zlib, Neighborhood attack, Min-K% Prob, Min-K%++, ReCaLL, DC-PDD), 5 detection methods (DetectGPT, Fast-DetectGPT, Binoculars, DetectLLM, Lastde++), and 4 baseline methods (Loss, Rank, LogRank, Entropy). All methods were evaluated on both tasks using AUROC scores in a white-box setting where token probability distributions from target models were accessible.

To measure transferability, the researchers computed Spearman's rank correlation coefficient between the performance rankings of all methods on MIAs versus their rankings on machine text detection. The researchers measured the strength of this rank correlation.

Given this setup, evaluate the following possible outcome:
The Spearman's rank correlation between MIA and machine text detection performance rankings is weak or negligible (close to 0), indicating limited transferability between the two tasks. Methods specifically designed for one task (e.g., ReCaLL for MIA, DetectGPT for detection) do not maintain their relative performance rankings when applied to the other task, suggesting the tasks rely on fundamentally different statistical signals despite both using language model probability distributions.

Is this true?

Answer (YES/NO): NO